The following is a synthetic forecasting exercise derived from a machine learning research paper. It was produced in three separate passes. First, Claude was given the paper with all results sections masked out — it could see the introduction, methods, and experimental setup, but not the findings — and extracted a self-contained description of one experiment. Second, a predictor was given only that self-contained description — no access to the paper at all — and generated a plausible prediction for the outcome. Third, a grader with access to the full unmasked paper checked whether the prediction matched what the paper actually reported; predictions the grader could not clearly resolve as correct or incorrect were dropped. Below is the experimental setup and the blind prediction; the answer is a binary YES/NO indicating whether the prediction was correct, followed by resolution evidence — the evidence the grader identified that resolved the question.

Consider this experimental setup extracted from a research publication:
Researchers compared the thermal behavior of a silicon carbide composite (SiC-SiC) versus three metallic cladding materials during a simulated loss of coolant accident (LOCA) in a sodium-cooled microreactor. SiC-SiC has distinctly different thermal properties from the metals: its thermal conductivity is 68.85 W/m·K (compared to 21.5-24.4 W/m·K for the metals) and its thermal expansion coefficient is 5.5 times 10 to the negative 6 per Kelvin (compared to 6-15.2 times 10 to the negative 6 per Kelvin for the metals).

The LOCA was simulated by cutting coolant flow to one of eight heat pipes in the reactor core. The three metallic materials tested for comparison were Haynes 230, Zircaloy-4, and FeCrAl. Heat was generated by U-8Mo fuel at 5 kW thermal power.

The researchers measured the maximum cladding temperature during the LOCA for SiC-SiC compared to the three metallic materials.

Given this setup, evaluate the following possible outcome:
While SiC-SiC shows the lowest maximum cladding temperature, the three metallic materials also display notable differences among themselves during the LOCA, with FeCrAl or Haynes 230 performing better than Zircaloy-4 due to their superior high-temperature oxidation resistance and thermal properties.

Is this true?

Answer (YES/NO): NO